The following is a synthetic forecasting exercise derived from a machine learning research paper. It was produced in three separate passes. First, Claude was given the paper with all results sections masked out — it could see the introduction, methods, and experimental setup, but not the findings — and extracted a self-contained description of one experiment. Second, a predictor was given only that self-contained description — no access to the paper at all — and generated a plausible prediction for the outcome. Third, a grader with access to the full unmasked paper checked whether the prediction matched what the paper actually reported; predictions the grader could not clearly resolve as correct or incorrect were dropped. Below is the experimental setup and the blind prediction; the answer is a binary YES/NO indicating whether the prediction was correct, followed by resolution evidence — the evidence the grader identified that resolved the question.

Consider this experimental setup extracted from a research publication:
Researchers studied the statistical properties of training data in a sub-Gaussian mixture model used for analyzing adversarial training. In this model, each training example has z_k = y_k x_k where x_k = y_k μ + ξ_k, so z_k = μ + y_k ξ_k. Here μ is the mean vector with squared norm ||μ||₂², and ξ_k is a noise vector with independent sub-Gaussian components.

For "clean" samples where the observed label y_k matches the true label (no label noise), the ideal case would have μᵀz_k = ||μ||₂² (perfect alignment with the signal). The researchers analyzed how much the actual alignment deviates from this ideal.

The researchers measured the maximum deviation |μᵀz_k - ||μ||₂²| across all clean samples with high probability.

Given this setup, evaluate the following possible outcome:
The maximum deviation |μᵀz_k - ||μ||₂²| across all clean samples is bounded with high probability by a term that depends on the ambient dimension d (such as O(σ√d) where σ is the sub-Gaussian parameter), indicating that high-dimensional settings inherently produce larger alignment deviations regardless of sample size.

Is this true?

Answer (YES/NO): NO